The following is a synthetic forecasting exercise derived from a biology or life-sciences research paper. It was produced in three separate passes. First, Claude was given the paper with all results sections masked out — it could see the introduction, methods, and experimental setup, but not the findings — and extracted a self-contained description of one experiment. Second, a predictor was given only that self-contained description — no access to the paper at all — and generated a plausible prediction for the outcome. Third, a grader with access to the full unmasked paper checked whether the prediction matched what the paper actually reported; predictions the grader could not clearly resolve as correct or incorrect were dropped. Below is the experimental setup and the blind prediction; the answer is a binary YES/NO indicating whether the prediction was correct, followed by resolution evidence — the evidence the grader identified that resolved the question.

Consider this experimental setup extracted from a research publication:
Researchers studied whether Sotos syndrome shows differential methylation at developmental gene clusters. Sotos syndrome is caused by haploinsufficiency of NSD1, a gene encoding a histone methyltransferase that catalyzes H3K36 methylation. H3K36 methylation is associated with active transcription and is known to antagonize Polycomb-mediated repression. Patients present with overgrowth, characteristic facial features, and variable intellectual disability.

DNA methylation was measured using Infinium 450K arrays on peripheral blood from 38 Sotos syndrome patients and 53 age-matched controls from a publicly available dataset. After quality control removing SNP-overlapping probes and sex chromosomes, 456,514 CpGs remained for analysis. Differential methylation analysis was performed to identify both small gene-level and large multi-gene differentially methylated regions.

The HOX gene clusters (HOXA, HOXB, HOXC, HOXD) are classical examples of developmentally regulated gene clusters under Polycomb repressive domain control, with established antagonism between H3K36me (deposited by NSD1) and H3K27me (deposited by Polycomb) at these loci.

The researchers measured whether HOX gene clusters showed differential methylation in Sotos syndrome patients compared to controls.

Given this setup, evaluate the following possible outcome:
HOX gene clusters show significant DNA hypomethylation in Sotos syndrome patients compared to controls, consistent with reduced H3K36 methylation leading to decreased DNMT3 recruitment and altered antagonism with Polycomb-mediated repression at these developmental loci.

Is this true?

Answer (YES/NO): NO